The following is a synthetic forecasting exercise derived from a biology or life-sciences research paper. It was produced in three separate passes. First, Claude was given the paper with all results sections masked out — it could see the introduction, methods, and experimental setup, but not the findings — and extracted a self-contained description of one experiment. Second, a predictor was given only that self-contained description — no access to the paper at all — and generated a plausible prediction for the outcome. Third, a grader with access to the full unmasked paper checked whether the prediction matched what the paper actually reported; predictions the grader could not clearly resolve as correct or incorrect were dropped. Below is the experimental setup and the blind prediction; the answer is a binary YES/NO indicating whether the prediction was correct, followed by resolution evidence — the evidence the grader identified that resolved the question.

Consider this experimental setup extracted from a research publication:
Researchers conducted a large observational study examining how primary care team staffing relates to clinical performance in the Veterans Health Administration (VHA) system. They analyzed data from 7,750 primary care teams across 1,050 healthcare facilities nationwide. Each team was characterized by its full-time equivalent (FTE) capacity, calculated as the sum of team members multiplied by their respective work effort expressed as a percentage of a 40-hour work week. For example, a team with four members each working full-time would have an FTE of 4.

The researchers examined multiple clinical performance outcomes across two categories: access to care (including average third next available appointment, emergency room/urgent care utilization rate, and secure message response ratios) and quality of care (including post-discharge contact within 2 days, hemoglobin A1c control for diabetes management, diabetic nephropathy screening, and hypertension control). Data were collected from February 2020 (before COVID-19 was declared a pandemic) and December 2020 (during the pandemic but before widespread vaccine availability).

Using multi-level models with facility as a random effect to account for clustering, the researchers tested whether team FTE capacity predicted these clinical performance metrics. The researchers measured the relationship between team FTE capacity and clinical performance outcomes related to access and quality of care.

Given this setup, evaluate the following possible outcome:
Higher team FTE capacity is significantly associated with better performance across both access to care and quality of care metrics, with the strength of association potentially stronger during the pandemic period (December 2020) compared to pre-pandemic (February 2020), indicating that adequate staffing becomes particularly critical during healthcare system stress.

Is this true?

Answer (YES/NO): NO